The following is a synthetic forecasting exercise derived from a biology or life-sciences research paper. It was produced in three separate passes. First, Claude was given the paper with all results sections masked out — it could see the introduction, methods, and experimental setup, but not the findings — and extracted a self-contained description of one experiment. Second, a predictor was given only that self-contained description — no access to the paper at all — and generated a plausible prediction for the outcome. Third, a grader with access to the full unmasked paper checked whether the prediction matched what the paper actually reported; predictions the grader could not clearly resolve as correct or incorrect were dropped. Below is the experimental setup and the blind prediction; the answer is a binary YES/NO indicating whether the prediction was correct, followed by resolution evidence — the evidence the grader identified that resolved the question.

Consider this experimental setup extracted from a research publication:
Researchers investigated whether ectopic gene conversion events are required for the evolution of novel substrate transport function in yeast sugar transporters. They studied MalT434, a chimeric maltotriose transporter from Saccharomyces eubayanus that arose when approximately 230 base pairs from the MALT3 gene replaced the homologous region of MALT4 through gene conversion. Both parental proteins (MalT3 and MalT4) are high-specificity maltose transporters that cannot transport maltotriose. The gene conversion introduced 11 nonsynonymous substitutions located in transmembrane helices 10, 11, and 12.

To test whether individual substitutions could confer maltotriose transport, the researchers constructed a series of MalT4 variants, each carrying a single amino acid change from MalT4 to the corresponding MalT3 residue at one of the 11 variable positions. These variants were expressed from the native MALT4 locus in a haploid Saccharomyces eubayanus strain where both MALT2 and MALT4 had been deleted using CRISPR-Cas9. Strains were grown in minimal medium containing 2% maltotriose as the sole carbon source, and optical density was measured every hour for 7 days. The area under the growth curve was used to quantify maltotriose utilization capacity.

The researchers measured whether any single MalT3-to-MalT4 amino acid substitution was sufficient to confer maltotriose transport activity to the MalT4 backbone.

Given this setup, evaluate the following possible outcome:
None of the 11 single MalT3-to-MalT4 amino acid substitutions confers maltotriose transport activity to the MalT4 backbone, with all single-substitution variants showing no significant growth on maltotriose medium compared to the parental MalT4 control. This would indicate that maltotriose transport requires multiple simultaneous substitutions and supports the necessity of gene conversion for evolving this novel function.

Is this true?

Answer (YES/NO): YES